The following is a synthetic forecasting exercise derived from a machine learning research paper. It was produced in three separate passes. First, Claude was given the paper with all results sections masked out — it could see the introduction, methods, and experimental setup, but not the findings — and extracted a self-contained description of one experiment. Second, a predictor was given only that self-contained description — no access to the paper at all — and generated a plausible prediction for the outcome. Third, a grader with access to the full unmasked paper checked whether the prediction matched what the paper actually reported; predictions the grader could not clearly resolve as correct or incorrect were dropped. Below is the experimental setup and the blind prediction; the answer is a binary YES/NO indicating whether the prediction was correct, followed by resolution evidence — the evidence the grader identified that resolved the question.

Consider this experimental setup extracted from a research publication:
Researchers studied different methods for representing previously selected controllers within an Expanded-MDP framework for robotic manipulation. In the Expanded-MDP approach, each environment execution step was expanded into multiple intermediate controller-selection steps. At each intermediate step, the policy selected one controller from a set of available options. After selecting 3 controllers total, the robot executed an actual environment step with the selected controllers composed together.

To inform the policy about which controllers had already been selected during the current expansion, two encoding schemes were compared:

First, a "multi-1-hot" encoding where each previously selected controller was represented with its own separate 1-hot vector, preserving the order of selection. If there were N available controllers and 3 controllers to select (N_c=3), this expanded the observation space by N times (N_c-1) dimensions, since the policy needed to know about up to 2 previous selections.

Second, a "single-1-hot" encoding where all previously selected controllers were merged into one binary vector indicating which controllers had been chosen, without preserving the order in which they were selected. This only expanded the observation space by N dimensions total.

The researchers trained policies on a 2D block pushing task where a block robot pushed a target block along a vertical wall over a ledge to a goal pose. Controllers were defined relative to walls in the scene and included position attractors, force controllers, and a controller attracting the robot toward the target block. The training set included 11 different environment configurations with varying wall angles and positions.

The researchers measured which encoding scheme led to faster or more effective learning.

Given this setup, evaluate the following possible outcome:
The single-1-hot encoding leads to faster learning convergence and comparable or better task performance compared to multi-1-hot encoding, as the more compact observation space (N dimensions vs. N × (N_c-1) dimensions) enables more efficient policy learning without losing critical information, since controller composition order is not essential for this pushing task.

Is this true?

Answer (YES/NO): NO